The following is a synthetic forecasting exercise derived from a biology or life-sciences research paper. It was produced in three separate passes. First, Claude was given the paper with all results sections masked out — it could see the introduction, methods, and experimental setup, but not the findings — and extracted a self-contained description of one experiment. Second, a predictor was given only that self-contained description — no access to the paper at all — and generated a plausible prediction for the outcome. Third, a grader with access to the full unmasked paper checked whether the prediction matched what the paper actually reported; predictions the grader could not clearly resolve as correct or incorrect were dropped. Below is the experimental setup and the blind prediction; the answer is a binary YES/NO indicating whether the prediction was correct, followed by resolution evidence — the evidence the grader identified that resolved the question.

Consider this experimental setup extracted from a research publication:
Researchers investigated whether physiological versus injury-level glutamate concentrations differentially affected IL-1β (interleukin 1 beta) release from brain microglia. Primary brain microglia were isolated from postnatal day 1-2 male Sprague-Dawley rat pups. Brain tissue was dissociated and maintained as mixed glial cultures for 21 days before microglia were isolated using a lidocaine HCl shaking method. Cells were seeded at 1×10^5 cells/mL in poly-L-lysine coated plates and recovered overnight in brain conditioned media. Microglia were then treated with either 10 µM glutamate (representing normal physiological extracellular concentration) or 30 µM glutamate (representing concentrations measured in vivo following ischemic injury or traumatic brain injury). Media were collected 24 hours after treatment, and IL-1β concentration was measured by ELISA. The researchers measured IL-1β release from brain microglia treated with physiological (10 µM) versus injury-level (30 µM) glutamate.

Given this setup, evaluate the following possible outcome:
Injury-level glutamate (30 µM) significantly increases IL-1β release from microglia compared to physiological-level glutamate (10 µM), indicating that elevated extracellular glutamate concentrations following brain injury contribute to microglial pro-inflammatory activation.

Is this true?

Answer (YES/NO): NO